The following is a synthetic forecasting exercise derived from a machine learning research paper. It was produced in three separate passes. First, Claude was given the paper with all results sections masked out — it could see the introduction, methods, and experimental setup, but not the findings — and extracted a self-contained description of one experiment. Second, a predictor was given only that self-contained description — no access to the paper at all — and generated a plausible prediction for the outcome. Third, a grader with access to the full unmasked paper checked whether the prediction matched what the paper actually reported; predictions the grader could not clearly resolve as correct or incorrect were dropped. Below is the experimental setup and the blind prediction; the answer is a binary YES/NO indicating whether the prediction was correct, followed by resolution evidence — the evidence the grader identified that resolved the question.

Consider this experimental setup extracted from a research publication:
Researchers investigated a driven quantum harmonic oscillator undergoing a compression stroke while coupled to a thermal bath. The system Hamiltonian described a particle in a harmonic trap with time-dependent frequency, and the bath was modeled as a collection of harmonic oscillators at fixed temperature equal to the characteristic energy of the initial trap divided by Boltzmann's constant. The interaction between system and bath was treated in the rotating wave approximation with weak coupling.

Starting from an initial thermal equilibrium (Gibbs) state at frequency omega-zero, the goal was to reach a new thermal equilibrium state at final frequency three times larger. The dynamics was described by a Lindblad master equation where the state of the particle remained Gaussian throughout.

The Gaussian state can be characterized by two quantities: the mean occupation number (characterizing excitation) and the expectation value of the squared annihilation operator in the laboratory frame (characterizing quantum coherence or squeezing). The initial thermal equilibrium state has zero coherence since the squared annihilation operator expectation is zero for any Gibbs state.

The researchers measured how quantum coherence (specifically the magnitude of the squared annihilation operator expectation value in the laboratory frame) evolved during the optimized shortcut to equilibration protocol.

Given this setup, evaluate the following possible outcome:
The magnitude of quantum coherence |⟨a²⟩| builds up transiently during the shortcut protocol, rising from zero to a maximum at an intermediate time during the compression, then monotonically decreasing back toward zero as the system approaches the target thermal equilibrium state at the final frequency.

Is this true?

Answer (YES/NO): NO